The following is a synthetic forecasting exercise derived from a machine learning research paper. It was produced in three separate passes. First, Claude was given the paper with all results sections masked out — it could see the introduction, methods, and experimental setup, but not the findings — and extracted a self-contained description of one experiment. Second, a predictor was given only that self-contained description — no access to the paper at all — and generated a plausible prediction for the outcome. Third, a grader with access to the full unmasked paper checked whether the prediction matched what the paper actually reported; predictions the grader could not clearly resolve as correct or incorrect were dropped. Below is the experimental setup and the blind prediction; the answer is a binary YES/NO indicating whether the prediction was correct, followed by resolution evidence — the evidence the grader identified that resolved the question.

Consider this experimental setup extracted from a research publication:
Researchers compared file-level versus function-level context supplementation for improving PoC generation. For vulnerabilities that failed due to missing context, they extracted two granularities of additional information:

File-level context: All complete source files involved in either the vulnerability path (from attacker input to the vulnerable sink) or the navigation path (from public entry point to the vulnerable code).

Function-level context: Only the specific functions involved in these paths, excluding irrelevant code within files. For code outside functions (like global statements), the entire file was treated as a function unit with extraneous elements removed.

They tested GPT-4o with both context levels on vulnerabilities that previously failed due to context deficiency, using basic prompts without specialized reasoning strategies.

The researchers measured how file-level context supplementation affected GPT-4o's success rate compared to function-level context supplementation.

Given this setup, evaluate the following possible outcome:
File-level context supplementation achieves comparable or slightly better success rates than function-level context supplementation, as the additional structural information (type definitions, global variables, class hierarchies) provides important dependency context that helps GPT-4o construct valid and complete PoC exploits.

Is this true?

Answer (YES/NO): NO